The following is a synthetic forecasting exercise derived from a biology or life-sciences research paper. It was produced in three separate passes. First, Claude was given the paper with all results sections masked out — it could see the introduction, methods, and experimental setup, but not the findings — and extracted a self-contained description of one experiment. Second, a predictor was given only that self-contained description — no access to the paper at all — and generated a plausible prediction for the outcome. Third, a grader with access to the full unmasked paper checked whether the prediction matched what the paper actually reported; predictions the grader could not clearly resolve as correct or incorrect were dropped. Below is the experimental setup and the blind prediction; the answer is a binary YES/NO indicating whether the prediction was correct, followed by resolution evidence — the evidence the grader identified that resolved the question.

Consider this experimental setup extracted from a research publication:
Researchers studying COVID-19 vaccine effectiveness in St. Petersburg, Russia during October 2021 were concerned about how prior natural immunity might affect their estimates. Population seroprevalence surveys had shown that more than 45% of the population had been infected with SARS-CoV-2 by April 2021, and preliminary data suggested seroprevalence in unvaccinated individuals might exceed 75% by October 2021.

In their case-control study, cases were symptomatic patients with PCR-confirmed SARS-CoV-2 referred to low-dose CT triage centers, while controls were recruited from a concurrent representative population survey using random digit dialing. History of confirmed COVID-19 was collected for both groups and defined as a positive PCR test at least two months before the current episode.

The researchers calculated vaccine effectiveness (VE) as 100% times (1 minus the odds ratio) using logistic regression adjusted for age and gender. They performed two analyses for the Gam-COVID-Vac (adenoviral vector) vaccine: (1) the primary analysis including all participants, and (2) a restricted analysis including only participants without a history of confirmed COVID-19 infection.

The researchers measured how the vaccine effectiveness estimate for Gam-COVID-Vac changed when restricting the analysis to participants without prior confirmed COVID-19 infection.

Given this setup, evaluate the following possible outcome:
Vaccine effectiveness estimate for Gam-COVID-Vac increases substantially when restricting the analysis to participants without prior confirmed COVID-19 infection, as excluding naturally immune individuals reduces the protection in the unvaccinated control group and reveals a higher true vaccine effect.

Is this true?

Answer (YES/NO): NO